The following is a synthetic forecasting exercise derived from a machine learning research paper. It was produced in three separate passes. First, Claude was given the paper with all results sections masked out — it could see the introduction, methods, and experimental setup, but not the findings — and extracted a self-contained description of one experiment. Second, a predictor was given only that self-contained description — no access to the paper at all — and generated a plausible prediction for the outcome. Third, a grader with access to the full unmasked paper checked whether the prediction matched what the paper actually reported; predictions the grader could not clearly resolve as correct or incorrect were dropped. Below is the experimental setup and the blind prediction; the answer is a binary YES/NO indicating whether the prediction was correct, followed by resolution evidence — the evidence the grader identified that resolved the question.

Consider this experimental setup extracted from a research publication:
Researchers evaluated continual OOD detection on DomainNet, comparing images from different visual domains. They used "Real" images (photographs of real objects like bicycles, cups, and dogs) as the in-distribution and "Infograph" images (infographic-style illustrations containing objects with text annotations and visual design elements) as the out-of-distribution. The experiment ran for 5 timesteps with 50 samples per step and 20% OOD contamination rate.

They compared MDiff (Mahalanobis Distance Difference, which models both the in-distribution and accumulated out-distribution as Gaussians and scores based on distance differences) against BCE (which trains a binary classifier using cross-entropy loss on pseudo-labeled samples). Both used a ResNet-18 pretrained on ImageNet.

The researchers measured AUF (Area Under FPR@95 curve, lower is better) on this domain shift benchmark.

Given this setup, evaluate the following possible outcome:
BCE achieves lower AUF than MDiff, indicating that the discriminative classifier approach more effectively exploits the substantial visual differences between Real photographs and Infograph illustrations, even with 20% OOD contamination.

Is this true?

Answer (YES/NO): NO